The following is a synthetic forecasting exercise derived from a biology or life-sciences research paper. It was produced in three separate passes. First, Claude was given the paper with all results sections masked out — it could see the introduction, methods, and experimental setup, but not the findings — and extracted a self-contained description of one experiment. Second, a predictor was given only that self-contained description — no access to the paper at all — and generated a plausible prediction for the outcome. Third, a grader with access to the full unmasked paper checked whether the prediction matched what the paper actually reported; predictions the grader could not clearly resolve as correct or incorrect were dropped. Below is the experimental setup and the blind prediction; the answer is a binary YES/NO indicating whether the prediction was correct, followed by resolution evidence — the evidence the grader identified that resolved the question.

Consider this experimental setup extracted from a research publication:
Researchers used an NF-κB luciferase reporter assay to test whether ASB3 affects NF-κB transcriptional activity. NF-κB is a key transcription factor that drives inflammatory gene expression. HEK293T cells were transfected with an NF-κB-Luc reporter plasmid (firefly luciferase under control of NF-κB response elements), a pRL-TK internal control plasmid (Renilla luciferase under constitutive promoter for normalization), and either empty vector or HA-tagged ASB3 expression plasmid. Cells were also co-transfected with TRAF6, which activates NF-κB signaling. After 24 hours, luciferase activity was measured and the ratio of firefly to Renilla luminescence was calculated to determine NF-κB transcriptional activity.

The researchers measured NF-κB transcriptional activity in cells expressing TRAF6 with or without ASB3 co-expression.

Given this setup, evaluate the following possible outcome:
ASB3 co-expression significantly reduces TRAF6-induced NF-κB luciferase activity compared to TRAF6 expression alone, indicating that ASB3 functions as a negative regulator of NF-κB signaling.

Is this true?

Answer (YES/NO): NO